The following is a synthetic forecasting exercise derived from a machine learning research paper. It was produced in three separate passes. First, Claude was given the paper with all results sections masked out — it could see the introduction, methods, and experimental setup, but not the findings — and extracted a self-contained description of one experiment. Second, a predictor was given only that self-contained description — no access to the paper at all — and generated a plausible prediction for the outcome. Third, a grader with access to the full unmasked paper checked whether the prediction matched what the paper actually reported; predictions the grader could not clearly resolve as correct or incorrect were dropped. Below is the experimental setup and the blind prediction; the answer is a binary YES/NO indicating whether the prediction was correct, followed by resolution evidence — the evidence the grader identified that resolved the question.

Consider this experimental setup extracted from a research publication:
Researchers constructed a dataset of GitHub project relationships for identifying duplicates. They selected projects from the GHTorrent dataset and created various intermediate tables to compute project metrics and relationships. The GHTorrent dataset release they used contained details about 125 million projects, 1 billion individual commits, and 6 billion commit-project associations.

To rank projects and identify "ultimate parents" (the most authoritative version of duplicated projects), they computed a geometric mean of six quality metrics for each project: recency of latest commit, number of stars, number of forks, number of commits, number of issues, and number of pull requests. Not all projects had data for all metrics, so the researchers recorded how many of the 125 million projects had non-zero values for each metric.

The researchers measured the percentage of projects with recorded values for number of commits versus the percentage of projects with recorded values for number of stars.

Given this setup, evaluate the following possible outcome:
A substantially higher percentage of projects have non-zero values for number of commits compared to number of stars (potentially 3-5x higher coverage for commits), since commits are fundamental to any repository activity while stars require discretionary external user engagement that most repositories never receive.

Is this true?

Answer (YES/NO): NO